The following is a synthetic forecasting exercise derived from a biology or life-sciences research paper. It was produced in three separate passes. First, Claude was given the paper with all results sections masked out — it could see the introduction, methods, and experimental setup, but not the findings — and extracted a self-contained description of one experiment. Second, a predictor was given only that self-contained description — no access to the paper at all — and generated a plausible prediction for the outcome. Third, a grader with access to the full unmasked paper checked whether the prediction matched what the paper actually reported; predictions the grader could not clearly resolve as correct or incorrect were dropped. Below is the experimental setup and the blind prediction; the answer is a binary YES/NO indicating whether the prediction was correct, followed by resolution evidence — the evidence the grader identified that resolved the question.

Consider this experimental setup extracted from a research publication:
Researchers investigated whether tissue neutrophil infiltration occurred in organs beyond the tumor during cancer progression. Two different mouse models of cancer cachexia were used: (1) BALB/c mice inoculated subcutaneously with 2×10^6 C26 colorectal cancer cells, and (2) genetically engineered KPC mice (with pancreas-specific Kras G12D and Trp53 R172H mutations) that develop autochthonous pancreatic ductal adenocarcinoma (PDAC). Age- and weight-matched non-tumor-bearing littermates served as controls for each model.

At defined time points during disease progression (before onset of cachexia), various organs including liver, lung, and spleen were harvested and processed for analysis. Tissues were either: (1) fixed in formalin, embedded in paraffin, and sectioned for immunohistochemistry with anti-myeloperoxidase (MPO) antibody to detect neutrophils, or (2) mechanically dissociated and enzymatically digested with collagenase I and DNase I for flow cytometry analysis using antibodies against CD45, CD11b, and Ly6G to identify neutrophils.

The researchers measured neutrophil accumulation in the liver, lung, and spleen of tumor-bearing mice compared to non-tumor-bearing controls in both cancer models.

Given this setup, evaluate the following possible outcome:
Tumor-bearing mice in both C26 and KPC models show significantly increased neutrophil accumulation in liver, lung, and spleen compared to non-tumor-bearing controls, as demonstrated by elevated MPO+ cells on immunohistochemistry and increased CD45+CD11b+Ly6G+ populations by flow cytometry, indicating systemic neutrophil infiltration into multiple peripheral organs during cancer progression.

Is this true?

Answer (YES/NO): NO